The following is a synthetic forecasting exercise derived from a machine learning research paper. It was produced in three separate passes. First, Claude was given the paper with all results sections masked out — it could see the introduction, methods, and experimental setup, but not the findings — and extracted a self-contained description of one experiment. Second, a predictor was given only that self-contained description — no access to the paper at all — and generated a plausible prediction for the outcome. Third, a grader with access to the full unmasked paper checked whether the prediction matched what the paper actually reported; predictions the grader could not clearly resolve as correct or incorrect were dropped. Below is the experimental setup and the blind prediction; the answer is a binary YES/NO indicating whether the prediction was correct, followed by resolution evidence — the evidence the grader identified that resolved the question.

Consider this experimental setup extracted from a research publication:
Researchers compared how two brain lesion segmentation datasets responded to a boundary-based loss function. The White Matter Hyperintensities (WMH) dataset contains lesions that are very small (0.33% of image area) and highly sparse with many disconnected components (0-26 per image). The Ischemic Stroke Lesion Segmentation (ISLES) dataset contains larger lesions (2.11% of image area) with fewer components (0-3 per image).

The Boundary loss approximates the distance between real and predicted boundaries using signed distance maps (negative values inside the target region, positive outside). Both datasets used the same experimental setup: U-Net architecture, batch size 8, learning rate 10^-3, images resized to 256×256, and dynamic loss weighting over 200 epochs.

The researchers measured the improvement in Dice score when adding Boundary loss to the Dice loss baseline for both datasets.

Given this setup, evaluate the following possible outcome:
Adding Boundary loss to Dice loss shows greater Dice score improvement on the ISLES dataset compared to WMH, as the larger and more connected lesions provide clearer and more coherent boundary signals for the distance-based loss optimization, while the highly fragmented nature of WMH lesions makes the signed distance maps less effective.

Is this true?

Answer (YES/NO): YES